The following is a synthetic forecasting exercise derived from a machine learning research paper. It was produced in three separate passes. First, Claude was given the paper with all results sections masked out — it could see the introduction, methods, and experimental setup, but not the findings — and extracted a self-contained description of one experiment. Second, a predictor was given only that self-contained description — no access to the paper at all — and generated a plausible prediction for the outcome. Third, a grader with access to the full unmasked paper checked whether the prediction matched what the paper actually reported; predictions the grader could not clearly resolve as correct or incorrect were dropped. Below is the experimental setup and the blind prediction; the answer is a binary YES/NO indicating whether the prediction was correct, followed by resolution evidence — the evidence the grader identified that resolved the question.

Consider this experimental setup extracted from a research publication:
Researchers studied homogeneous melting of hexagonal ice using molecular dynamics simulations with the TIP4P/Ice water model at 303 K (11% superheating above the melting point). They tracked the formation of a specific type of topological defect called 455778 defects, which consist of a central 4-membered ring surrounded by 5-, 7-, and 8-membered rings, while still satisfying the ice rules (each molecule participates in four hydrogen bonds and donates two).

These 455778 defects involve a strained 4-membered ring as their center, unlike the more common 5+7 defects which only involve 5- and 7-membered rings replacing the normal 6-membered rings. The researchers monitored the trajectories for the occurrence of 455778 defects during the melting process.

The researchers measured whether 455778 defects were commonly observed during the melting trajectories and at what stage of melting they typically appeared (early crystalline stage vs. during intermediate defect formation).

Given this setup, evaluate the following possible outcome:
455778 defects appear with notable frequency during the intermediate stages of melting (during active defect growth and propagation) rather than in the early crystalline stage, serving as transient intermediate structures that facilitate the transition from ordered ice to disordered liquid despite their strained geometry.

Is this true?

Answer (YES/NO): NO